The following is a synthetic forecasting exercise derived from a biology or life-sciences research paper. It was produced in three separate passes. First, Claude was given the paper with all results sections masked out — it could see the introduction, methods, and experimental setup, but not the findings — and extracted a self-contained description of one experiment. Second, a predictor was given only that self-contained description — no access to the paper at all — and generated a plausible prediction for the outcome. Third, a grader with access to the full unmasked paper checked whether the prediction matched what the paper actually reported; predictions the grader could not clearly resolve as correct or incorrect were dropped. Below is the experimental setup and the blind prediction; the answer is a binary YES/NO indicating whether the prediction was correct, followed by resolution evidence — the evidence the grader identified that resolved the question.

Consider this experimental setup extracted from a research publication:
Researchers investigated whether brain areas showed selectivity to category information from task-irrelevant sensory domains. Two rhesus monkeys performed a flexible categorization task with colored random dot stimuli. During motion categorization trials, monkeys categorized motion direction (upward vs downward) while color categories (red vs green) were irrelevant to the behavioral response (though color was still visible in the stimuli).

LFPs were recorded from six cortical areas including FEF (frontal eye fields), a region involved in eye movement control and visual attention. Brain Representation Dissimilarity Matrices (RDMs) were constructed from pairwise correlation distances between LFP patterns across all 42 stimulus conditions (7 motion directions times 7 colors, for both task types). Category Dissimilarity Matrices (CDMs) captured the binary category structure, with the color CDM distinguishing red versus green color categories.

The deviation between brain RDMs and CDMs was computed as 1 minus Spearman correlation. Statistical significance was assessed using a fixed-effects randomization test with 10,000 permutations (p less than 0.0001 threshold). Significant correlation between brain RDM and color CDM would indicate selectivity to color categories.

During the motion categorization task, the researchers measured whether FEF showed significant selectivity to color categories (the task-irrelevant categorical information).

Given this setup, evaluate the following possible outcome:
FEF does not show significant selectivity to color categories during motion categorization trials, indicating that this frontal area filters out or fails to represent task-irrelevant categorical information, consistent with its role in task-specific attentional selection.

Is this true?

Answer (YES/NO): NO